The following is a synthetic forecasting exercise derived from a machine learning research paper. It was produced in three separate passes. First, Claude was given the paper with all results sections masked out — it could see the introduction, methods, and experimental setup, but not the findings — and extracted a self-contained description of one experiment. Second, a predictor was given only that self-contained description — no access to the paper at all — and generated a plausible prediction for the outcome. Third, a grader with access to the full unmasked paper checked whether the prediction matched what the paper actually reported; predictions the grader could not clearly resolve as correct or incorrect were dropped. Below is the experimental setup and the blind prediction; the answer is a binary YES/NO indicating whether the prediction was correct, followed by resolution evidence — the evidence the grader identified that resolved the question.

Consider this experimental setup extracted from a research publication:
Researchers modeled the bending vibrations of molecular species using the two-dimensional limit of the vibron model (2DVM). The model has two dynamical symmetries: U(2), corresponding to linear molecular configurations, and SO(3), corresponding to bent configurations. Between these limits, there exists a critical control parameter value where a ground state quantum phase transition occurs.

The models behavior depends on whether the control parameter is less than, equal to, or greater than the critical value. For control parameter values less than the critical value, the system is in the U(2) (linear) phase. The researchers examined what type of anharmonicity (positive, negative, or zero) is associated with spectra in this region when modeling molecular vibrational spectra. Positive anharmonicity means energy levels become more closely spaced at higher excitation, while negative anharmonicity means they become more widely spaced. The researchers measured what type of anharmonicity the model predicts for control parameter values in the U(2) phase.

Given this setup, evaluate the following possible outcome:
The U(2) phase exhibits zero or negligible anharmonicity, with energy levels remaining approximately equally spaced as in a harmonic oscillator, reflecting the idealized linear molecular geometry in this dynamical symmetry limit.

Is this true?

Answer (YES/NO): NO